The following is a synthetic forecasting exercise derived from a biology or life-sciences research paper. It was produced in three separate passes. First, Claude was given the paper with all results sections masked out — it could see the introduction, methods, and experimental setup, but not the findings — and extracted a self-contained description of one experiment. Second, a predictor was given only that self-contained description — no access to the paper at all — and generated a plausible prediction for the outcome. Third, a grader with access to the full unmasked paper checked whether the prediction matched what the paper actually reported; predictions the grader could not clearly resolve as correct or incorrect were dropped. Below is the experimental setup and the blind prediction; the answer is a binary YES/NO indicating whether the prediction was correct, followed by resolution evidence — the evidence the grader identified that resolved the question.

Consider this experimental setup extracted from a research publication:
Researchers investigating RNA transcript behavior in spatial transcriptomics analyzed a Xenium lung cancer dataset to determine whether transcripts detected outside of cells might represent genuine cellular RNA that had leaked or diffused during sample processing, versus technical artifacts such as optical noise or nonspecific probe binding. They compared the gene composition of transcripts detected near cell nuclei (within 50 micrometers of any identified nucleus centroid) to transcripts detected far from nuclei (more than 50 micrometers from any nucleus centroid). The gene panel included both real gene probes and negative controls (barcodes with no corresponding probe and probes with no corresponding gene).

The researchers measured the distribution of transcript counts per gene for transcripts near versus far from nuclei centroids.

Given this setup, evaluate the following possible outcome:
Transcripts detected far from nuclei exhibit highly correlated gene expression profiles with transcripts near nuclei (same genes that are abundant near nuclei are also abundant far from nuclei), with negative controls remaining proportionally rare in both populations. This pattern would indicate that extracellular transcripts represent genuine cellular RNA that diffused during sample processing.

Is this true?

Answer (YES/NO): YES